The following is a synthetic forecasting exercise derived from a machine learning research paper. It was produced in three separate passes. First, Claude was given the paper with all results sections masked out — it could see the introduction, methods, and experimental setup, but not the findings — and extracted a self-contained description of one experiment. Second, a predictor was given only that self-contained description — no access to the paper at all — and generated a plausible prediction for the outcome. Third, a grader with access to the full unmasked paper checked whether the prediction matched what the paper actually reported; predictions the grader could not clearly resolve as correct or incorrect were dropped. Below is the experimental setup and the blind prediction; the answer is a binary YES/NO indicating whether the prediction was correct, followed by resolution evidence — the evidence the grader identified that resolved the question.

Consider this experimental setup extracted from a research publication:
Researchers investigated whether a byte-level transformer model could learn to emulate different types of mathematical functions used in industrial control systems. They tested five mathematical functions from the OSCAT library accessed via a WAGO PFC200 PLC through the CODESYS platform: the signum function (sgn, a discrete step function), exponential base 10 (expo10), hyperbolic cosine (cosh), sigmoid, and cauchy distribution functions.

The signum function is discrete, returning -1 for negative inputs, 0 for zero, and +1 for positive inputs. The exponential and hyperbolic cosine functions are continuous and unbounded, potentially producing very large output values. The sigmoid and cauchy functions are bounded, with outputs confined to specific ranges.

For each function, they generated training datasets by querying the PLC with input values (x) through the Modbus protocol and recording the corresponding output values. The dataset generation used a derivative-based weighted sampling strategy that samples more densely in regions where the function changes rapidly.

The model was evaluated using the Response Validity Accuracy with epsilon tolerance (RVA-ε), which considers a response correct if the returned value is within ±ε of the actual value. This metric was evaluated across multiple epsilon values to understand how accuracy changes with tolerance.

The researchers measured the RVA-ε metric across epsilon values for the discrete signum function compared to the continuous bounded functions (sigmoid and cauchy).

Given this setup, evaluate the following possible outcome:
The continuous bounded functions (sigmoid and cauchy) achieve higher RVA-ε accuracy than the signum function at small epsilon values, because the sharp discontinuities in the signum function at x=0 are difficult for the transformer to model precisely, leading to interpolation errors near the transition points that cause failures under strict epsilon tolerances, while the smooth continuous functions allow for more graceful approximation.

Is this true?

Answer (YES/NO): NO